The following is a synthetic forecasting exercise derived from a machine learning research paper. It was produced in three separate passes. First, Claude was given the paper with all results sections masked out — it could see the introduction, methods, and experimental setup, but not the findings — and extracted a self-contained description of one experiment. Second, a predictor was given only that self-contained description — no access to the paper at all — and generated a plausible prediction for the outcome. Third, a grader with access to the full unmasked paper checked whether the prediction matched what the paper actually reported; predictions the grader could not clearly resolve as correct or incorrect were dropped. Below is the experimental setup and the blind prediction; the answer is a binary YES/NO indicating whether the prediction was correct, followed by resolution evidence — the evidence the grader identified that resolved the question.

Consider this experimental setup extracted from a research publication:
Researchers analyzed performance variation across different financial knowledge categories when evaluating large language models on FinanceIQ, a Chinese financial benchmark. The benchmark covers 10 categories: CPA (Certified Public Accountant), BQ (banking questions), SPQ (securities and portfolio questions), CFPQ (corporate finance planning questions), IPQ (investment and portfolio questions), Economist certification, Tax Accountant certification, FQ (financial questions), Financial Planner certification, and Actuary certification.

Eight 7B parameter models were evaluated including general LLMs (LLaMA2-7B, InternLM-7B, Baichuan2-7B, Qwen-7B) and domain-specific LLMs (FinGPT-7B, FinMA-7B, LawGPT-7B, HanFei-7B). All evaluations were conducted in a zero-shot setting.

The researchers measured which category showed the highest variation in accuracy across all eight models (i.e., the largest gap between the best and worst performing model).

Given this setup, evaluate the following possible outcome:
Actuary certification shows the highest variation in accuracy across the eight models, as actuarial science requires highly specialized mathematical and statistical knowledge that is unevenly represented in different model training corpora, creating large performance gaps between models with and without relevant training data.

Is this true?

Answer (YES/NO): NO